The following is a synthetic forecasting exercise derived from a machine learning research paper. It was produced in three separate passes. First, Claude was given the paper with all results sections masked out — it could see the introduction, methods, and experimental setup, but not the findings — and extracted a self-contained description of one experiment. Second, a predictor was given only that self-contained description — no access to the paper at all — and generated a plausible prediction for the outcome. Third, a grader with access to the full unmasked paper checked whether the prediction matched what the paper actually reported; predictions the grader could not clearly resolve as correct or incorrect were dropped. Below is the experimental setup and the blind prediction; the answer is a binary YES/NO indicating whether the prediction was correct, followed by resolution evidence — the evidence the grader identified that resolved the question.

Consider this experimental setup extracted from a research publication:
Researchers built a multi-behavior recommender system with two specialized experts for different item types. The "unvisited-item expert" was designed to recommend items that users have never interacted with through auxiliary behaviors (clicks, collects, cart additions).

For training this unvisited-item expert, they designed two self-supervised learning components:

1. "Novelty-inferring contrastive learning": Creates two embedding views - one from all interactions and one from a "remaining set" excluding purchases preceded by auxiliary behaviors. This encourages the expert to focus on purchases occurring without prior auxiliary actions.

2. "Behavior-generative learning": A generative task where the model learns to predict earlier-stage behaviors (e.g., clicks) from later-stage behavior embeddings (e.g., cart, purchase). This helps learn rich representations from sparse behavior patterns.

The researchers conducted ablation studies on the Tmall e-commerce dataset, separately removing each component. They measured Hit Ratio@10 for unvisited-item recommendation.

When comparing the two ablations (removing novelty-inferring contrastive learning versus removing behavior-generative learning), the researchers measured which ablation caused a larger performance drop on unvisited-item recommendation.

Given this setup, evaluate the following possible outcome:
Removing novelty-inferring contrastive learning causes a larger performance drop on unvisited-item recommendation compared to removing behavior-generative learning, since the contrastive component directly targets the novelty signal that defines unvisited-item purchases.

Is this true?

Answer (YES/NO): YES